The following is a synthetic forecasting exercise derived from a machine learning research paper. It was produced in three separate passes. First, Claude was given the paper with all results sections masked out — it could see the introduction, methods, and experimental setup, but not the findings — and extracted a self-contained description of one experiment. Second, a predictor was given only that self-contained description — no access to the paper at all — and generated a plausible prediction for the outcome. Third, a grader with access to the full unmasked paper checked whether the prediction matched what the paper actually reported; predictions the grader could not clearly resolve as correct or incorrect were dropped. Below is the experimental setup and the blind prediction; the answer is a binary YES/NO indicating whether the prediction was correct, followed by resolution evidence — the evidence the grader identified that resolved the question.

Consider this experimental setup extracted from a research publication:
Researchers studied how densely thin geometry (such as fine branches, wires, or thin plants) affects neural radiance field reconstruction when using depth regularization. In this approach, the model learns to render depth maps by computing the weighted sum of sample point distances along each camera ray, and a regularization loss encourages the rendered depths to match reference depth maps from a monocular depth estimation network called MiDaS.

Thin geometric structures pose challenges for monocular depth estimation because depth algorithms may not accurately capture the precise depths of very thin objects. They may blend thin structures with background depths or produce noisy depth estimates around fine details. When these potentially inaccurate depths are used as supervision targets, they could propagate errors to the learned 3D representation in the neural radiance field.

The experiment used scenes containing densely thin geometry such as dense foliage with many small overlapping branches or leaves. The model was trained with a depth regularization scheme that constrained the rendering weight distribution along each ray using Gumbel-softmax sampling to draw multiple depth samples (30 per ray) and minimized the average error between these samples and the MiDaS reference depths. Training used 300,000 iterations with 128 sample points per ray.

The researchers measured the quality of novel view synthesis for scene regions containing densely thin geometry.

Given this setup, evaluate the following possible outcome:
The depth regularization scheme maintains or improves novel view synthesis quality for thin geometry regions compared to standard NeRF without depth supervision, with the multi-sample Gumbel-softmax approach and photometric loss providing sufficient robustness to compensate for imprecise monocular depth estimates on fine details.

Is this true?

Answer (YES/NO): NO